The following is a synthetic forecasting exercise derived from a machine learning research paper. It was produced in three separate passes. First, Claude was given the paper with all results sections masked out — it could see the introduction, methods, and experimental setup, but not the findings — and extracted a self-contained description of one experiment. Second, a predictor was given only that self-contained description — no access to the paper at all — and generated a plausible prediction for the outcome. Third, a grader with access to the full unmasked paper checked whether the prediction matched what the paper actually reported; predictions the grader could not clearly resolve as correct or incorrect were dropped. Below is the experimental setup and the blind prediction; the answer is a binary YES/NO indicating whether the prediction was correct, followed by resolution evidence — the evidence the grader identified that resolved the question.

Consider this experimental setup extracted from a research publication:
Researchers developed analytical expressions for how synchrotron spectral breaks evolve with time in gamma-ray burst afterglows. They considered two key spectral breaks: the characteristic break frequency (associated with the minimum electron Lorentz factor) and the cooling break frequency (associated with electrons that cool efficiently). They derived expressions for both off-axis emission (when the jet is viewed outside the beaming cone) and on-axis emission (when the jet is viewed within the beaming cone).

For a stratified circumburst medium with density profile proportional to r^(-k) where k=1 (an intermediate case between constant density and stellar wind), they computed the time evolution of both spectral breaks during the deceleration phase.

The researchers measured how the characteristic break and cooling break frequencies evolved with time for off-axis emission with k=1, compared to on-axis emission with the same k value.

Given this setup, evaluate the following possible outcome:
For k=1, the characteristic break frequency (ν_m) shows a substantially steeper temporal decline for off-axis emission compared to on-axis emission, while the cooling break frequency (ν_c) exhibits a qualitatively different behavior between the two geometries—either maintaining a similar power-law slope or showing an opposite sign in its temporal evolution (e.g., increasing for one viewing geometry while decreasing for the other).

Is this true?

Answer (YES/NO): YES